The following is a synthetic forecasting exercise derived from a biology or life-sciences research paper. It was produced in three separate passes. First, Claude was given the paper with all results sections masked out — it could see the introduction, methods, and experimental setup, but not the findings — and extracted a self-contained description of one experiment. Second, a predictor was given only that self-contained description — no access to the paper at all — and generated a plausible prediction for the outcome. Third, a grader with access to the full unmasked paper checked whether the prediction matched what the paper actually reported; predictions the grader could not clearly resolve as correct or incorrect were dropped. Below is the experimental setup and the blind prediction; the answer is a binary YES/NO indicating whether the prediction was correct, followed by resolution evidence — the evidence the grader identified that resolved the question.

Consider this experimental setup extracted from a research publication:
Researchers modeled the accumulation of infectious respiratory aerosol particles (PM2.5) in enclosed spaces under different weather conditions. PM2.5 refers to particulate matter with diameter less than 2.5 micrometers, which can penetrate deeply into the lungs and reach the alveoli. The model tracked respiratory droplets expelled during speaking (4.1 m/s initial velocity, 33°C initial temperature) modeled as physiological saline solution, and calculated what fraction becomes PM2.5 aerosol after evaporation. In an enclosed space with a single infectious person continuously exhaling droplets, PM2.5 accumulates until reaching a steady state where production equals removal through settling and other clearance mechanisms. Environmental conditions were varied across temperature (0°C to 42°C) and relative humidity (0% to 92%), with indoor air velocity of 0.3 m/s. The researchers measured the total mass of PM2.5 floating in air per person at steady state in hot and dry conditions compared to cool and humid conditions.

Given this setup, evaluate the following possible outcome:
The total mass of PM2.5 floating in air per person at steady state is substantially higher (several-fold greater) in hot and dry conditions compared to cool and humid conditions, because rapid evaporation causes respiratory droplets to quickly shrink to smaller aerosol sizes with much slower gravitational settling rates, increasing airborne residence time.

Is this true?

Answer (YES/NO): NO